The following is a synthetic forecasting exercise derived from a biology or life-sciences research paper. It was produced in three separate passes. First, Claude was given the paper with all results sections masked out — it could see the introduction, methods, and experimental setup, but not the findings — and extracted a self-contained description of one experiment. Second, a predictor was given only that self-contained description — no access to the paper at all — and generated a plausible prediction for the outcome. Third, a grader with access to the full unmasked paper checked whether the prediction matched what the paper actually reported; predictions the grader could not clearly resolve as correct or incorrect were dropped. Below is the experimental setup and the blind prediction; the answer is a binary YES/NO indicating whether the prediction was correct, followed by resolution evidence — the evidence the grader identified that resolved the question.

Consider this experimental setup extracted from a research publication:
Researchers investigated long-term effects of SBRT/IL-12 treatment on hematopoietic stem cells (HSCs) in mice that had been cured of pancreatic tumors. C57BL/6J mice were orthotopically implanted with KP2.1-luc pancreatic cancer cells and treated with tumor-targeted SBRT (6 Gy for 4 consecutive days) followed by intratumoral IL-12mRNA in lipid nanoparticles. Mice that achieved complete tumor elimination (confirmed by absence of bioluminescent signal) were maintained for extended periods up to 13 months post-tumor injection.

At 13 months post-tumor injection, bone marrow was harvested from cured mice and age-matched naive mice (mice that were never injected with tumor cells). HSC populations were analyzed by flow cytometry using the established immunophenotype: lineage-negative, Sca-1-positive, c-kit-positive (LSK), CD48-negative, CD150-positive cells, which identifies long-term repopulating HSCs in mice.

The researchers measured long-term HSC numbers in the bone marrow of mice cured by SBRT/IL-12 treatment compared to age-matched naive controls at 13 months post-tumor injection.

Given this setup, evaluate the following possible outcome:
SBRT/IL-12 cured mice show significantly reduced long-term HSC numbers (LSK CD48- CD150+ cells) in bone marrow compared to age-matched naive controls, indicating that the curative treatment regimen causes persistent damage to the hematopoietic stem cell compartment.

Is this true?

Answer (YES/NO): YES